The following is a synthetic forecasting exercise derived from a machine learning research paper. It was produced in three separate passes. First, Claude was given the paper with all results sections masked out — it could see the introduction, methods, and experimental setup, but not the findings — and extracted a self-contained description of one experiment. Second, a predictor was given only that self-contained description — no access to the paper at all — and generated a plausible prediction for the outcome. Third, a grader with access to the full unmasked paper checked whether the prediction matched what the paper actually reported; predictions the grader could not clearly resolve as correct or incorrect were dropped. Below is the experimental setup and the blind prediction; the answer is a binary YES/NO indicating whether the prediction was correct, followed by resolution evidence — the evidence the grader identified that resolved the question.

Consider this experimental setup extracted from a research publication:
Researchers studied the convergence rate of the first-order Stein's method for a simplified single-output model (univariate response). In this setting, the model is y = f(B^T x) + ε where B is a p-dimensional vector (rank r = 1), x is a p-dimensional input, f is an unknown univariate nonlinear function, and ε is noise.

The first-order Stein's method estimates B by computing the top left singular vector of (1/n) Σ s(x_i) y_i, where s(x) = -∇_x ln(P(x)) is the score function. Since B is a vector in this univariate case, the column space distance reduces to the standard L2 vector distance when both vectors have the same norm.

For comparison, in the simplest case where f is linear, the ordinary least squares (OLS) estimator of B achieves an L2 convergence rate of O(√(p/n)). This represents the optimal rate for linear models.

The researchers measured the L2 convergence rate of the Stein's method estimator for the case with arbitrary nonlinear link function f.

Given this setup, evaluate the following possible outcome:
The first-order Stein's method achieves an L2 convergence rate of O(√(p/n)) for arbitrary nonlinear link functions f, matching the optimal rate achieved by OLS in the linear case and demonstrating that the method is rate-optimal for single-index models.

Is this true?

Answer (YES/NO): NO